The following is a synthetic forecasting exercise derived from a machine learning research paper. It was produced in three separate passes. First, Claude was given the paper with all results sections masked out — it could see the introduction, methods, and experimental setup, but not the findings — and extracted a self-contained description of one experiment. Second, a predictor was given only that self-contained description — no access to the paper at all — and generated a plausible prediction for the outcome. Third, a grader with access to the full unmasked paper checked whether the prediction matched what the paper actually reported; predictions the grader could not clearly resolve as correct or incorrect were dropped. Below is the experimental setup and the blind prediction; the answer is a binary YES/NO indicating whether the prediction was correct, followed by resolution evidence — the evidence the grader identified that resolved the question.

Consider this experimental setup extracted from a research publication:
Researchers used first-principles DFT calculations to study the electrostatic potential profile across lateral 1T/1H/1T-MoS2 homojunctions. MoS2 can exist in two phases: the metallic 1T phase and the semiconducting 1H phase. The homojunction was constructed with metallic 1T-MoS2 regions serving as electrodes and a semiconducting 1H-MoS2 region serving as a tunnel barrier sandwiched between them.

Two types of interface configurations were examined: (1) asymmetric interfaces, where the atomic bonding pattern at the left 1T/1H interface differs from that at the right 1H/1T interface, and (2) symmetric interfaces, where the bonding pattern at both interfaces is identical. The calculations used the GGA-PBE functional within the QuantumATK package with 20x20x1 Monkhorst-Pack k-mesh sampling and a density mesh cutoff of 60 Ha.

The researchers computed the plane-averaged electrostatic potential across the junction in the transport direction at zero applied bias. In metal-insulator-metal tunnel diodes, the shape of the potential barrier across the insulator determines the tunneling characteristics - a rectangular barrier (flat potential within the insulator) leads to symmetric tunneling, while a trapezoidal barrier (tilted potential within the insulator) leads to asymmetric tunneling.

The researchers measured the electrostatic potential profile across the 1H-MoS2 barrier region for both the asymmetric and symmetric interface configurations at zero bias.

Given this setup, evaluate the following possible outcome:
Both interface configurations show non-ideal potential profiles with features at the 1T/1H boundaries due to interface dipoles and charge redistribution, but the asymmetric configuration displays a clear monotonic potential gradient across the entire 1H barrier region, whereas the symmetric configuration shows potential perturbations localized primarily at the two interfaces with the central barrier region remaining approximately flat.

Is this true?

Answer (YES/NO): NO